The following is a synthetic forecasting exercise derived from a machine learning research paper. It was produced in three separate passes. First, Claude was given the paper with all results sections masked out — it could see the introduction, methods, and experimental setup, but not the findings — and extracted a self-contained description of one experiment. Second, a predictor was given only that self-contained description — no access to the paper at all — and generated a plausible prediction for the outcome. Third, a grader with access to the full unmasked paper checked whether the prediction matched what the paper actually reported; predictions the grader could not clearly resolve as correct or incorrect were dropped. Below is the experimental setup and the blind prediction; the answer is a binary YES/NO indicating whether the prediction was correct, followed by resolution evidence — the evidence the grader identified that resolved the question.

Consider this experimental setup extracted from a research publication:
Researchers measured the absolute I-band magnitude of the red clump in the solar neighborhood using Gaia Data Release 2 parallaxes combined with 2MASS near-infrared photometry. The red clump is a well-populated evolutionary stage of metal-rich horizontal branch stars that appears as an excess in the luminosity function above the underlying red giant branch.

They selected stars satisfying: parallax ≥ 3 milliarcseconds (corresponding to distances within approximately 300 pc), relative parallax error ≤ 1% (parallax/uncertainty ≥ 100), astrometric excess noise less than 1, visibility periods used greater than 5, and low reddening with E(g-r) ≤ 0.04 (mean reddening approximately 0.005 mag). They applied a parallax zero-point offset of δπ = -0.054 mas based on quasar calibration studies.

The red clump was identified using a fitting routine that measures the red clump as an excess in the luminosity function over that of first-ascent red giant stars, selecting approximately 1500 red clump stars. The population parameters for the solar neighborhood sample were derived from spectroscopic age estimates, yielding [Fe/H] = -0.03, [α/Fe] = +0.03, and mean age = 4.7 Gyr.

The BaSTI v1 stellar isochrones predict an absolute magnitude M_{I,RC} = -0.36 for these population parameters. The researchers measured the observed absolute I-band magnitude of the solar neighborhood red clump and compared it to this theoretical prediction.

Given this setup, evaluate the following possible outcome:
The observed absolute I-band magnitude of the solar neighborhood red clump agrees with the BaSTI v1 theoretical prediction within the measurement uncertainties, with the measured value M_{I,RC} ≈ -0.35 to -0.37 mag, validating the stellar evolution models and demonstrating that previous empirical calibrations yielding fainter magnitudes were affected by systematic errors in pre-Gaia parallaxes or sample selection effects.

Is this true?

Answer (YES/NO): NO